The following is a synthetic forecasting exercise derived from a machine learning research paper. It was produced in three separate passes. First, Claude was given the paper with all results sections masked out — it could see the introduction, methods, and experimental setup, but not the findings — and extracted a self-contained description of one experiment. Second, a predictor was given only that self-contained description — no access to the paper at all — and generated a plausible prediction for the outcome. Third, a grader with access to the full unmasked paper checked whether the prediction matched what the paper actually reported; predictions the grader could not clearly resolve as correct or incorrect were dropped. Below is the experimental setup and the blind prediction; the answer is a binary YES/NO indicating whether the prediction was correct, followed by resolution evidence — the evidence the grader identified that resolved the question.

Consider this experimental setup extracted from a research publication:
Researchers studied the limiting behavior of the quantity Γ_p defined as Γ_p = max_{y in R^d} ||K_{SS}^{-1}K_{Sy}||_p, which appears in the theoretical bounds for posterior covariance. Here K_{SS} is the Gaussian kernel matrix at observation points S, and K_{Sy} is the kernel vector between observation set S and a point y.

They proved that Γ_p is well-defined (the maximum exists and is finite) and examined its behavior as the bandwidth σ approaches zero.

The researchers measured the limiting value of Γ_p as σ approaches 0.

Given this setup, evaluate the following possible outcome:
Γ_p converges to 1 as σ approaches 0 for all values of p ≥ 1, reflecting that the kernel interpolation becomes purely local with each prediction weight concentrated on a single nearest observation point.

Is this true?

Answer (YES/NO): YES